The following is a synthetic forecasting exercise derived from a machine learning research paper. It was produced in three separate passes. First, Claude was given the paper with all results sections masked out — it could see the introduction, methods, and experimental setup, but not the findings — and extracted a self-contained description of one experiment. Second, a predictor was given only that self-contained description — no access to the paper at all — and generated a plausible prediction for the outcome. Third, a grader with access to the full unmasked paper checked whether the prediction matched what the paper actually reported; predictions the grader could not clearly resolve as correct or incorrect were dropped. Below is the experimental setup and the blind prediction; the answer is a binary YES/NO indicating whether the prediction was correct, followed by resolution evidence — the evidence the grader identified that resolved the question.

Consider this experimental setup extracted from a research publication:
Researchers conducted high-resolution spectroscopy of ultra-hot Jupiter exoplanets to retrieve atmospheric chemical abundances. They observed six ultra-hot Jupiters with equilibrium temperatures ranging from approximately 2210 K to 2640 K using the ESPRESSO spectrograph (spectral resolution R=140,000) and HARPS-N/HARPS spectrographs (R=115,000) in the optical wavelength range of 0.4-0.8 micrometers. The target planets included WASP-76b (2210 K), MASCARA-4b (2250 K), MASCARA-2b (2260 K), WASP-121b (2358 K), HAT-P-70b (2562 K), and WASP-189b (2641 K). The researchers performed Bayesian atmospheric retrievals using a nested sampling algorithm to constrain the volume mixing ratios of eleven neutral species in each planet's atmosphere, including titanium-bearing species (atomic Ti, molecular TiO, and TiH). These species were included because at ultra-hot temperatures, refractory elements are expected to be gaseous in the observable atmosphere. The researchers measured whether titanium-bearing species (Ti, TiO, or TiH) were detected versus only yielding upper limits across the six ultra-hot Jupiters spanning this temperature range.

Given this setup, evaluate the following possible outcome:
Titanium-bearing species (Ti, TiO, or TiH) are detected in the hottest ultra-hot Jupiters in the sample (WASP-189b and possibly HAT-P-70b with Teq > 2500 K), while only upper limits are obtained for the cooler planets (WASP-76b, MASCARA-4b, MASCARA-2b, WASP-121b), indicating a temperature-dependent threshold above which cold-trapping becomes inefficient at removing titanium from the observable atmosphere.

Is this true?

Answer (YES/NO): NO